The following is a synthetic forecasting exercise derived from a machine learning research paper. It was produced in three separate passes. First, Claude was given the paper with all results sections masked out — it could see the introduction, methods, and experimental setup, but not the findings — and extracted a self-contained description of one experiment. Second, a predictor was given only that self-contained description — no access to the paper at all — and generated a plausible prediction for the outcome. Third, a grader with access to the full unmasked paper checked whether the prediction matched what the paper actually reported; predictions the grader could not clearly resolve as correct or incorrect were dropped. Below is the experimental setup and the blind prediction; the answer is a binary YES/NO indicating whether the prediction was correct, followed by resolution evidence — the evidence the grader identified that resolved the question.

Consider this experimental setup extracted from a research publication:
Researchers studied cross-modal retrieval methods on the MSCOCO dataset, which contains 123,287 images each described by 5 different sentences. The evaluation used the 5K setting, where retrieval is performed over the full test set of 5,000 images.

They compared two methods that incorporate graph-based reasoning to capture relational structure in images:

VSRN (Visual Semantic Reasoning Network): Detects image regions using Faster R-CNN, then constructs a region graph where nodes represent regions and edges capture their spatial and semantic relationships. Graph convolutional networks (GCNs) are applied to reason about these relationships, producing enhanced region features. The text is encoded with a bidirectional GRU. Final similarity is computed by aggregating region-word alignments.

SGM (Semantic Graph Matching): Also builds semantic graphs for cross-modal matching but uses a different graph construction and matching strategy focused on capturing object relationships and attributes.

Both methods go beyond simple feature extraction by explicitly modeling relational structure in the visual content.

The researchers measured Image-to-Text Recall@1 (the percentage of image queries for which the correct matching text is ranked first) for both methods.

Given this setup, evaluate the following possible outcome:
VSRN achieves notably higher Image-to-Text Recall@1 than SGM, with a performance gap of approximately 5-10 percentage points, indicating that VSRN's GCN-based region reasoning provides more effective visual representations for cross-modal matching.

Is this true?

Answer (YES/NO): NO